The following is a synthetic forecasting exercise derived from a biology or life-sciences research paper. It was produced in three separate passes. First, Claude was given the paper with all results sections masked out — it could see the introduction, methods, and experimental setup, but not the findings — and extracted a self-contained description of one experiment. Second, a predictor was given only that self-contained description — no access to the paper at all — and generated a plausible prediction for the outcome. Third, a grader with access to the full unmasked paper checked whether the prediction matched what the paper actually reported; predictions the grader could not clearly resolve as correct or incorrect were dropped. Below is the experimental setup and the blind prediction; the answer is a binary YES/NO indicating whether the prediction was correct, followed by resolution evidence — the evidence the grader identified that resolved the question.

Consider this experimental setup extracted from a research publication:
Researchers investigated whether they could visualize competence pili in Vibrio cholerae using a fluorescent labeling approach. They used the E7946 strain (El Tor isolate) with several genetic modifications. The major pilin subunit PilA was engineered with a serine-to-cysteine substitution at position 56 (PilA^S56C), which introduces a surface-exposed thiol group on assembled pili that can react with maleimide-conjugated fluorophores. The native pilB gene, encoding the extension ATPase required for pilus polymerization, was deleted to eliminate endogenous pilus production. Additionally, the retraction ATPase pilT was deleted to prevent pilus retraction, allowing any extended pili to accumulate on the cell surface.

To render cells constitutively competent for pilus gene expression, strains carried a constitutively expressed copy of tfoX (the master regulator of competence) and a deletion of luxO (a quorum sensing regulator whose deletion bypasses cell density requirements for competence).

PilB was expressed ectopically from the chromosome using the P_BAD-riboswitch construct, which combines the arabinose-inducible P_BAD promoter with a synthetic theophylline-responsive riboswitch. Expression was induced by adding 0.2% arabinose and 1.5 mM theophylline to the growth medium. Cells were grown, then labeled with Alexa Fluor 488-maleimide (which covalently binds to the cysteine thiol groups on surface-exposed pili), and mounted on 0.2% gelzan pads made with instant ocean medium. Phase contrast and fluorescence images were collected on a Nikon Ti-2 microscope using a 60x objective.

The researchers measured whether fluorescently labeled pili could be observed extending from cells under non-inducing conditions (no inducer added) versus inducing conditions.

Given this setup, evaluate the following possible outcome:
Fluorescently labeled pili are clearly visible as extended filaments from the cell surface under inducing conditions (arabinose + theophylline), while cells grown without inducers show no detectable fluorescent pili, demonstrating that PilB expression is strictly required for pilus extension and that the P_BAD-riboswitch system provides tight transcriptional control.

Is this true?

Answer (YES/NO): YES